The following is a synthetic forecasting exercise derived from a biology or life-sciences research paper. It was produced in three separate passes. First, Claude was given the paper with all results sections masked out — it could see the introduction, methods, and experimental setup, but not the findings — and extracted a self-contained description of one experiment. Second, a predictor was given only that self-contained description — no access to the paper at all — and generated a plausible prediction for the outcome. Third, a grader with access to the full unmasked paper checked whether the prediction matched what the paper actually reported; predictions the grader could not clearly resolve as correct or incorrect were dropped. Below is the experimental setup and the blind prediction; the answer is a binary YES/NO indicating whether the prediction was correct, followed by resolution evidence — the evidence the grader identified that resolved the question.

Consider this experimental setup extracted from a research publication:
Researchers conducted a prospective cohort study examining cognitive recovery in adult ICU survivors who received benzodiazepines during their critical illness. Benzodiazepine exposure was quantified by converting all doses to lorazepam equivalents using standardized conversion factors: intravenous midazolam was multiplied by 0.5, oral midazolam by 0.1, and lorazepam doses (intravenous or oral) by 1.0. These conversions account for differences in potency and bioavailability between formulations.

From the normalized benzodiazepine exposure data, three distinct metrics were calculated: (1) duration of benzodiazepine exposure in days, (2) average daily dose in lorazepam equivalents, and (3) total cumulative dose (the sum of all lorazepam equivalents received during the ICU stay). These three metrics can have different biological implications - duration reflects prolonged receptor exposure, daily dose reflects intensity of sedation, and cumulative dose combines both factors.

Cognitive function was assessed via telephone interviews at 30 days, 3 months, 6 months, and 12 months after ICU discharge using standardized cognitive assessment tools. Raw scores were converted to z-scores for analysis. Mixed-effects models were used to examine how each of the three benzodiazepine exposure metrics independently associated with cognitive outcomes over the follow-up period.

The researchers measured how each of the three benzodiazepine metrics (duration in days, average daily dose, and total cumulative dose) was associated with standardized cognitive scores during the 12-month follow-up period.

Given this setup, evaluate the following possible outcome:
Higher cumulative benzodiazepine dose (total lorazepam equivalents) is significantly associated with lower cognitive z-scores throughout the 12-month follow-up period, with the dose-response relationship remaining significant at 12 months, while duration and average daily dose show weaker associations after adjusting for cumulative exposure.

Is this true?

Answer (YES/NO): NO